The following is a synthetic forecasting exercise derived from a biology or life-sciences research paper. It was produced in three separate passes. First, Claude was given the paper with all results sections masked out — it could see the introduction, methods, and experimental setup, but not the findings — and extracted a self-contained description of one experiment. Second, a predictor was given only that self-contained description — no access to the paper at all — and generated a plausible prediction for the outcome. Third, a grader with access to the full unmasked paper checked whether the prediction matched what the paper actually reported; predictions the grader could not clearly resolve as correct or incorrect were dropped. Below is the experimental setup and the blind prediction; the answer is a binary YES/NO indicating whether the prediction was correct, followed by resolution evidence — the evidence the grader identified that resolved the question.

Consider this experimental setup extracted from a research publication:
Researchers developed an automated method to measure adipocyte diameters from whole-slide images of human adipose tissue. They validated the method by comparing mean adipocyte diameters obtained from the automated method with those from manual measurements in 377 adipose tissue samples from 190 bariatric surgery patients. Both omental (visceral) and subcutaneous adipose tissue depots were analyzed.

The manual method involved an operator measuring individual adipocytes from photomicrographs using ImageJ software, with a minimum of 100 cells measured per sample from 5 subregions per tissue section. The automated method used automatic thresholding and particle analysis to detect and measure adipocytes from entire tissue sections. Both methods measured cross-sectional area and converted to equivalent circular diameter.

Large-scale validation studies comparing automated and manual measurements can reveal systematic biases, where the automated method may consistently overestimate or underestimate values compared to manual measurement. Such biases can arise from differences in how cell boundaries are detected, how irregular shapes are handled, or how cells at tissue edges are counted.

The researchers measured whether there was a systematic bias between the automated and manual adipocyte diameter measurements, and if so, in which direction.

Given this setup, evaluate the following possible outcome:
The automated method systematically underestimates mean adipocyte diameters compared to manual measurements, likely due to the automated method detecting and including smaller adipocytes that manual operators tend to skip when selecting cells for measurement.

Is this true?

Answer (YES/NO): YES